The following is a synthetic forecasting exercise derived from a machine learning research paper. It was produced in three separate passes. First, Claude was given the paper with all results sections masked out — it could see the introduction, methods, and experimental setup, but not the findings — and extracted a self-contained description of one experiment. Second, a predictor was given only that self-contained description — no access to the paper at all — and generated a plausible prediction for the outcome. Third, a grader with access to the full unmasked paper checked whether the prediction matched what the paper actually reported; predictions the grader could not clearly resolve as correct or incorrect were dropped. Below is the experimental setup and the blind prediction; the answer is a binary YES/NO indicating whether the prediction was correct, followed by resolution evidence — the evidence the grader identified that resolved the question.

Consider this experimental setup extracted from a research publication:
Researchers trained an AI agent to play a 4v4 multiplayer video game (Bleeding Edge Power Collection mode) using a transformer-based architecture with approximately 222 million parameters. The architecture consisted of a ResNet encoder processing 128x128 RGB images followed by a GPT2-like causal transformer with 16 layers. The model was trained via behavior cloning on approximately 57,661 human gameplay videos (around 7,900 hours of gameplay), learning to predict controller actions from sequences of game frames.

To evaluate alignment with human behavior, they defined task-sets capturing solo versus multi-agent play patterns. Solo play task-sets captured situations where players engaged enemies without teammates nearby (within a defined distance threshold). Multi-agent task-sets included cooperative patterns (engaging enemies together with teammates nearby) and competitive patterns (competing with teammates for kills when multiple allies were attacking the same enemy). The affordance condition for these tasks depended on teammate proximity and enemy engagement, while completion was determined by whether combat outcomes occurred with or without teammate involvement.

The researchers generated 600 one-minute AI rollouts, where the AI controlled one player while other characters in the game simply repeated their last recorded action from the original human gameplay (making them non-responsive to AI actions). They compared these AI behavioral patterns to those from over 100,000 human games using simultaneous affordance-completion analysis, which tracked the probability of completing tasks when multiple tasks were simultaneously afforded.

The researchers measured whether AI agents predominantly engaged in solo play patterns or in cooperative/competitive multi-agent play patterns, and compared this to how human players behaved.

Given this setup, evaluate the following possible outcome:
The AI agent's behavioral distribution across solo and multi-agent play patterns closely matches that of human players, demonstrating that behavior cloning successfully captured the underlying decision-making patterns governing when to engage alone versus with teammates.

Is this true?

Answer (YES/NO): NO